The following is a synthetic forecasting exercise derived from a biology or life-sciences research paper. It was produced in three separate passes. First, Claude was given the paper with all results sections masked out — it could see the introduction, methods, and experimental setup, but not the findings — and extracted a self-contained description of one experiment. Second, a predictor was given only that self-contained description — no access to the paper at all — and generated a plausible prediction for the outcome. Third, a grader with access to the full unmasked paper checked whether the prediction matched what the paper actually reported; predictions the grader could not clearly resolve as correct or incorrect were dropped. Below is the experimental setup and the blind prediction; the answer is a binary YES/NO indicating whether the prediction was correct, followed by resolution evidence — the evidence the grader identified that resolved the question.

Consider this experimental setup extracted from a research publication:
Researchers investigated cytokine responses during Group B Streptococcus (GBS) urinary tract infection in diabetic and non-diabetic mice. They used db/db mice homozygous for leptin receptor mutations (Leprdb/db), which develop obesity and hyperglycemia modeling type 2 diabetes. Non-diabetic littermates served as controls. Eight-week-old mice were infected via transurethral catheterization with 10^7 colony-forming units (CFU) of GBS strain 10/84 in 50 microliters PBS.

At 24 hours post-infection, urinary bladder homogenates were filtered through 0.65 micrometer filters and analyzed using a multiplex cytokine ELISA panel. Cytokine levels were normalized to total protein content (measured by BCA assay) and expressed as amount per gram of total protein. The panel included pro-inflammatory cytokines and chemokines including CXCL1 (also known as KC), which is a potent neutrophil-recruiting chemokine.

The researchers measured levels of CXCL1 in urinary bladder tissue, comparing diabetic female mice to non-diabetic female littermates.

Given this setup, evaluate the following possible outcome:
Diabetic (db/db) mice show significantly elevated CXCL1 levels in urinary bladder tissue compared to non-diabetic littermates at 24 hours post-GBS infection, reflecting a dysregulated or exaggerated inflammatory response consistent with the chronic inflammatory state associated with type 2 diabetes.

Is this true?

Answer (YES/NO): NO